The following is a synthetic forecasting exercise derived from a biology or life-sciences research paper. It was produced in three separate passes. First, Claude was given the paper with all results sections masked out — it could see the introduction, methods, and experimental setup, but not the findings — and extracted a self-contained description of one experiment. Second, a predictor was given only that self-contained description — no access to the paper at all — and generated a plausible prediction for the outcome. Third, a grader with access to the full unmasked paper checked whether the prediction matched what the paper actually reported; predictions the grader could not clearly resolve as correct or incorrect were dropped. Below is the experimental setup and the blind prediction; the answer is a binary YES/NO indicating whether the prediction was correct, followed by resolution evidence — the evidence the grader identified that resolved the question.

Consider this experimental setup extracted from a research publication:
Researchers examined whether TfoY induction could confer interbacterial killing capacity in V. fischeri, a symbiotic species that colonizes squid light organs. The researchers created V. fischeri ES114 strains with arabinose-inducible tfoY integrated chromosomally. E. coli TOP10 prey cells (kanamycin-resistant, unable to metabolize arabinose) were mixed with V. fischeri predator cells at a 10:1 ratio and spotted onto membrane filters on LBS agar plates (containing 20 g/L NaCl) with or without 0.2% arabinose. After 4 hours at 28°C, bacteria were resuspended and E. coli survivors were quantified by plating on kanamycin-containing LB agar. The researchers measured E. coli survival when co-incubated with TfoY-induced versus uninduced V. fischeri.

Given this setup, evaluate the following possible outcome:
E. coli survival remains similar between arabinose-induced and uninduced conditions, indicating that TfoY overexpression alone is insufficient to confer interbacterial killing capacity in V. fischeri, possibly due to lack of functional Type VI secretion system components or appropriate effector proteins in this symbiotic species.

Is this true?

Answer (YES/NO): YES